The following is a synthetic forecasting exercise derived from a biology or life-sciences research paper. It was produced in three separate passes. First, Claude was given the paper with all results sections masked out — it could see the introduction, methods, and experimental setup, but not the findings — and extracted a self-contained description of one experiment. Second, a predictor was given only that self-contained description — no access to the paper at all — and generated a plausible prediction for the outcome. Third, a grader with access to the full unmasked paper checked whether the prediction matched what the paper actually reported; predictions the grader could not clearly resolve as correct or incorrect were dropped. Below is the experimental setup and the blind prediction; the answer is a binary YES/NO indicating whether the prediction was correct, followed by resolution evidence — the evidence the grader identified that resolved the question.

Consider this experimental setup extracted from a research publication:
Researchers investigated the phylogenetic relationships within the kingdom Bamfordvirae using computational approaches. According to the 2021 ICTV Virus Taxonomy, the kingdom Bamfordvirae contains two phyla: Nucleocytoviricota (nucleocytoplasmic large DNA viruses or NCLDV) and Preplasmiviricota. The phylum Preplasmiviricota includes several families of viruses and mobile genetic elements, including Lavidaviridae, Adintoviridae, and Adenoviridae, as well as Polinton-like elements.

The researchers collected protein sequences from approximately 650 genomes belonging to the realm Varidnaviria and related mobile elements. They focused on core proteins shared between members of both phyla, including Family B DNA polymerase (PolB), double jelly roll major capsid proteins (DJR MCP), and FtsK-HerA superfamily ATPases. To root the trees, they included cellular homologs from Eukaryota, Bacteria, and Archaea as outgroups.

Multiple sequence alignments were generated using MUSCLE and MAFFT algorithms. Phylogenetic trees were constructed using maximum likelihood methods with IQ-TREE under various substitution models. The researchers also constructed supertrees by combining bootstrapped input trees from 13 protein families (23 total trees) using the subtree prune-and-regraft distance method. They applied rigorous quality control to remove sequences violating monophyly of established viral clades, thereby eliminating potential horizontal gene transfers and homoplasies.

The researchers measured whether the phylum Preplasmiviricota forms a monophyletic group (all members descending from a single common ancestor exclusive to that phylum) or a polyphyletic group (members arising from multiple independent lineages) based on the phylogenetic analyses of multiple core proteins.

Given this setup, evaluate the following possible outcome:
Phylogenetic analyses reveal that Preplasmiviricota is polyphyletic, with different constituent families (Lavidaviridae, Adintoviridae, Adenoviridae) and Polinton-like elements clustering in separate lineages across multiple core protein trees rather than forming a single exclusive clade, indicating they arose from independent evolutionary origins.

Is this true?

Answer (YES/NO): YES